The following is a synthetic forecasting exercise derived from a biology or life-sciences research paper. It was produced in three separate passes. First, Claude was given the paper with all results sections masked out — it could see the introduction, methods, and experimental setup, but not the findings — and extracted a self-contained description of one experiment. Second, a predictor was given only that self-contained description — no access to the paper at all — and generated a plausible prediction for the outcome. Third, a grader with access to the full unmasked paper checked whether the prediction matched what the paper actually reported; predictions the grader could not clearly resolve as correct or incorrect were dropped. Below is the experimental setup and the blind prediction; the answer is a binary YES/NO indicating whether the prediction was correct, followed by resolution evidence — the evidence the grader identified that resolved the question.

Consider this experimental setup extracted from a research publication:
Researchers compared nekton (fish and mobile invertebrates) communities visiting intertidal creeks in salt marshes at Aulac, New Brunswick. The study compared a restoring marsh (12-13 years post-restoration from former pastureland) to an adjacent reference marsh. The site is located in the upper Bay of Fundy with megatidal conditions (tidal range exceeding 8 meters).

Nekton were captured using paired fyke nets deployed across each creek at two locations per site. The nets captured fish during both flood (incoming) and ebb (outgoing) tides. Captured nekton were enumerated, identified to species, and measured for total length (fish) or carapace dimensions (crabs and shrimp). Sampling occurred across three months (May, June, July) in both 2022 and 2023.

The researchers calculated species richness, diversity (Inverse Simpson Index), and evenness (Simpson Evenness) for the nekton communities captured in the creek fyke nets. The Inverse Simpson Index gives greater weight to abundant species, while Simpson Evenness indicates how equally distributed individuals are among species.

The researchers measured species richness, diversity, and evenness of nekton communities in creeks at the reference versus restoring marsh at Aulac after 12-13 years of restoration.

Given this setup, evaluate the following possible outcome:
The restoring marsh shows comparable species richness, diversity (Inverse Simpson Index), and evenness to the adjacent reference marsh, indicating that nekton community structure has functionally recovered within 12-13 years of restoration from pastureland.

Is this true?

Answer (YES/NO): NO